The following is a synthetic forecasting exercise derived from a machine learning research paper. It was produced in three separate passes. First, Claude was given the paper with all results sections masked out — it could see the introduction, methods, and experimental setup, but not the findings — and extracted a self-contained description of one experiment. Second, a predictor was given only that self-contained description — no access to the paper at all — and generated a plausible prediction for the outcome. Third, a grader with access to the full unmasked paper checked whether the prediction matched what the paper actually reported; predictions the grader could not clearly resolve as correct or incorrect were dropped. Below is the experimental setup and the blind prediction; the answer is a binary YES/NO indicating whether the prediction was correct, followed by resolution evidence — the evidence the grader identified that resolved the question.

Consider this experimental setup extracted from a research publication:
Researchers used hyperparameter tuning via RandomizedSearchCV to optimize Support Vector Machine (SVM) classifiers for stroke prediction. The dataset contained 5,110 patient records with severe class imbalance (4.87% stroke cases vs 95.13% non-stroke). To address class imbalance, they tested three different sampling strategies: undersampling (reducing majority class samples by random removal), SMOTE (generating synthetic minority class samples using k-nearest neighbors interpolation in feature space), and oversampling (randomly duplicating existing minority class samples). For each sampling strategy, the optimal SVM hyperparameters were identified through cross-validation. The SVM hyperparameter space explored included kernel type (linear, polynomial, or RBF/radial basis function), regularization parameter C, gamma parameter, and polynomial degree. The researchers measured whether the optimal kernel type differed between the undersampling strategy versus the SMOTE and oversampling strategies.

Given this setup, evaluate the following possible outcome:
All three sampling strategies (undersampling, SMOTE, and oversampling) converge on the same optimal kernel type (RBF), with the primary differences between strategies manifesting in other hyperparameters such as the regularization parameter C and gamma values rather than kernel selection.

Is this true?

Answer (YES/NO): NO